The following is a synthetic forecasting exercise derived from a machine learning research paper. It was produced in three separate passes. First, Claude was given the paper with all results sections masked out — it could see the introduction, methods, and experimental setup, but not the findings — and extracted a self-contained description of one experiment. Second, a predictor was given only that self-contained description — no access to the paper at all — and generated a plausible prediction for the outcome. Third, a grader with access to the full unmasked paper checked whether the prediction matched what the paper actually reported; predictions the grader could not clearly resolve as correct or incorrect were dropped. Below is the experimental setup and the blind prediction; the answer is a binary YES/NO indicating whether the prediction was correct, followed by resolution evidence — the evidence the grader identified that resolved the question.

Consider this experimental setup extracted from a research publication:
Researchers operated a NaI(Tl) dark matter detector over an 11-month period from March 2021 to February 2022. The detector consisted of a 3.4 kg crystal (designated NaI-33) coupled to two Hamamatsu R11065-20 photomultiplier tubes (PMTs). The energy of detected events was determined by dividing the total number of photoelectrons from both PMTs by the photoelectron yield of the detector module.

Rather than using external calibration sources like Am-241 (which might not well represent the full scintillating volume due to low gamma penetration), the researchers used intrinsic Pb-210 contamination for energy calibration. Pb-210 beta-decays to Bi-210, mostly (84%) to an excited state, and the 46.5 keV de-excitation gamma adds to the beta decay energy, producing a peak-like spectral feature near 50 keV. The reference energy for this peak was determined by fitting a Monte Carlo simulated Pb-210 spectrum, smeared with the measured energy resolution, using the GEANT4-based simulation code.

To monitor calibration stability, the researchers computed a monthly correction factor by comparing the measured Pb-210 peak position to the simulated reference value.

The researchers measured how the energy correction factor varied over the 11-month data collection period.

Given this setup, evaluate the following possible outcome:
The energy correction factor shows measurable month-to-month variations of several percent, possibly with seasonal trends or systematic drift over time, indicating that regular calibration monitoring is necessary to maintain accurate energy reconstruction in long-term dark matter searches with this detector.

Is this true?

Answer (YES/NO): NO